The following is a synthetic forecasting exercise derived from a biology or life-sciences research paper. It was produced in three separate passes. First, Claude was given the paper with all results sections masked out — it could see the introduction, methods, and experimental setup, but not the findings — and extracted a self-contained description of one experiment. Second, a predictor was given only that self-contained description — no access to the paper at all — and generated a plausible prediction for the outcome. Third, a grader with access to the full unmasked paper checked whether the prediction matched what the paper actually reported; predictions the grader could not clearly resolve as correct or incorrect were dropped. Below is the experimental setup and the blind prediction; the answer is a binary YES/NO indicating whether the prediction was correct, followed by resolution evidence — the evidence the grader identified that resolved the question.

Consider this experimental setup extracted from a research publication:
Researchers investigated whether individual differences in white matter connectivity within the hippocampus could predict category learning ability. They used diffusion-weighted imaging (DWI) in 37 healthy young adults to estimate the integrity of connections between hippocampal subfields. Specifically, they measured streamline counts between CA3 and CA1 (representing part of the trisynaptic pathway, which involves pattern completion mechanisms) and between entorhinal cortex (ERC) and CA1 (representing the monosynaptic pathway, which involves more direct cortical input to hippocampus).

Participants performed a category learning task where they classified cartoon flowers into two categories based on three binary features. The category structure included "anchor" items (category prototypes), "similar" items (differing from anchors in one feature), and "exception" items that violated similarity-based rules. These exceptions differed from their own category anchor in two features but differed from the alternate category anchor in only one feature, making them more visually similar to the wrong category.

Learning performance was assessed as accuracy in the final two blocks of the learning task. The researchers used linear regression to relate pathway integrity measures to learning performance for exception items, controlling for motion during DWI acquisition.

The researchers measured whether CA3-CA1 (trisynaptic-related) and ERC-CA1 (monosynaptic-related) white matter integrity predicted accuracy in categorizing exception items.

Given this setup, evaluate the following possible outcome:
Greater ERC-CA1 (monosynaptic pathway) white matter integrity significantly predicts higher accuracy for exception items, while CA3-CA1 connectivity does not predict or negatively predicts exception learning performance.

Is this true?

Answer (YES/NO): NO